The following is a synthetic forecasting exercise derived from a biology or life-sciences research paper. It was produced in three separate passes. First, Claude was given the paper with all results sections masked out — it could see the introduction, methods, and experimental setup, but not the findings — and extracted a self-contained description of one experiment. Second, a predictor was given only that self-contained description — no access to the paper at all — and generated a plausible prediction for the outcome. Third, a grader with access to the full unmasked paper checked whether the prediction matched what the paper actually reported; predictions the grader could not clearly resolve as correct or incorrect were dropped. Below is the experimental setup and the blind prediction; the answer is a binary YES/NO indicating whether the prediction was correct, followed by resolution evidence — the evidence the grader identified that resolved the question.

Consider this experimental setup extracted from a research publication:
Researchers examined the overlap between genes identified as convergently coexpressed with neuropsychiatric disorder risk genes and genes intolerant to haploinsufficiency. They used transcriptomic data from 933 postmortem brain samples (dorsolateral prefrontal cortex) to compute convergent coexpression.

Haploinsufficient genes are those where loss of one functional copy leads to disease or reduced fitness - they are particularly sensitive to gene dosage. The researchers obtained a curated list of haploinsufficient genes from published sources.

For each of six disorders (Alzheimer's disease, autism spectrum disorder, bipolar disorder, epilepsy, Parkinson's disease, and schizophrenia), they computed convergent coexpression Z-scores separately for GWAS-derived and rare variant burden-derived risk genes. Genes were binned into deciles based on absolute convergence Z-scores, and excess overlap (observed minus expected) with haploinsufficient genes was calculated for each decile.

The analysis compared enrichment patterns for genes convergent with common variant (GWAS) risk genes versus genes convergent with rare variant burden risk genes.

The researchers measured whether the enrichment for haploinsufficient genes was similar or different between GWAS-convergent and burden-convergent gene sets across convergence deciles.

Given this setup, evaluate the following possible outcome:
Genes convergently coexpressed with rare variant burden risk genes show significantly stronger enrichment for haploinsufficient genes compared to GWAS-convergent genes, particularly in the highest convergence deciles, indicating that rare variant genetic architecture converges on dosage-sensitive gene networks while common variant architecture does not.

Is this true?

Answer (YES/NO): NO